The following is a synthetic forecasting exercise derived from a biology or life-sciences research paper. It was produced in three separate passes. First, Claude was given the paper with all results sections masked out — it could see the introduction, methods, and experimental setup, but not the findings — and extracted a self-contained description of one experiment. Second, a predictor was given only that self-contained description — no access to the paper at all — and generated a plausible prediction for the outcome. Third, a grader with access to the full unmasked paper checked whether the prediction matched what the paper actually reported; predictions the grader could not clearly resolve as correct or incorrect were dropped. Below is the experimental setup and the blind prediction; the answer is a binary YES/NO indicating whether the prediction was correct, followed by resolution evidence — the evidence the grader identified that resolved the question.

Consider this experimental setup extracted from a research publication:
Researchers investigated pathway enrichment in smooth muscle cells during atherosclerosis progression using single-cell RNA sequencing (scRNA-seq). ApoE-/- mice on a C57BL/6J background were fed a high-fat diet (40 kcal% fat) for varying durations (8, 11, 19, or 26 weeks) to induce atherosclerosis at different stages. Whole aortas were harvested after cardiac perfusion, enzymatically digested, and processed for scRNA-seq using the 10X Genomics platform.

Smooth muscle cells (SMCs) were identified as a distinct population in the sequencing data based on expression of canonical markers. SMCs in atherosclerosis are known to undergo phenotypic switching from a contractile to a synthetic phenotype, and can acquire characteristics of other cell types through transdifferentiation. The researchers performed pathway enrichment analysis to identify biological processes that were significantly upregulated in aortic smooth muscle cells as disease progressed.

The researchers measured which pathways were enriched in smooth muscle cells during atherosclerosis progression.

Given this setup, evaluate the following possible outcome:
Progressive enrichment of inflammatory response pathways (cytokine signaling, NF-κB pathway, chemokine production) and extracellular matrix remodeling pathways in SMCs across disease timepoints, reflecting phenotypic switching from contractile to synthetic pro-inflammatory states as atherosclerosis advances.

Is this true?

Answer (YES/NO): NO